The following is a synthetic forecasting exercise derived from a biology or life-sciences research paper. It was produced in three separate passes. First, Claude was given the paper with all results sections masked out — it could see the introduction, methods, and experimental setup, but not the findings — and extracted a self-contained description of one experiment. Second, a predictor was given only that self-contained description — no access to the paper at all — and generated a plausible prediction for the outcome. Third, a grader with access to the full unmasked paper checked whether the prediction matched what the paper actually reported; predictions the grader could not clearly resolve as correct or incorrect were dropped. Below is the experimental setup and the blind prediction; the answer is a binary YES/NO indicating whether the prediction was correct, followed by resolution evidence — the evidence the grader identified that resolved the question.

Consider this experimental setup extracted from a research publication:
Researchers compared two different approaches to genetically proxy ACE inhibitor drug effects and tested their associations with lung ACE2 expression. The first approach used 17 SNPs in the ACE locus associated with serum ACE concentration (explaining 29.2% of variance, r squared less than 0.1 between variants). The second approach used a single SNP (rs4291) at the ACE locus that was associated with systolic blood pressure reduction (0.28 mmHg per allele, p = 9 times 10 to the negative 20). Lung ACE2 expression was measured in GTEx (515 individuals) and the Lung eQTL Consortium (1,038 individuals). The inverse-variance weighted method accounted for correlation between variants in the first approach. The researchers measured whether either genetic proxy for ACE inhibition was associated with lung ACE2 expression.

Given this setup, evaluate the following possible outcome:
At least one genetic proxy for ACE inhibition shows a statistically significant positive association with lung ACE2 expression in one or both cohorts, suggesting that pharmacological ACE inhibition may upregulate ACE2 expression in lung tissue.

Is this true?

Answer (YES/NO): NO